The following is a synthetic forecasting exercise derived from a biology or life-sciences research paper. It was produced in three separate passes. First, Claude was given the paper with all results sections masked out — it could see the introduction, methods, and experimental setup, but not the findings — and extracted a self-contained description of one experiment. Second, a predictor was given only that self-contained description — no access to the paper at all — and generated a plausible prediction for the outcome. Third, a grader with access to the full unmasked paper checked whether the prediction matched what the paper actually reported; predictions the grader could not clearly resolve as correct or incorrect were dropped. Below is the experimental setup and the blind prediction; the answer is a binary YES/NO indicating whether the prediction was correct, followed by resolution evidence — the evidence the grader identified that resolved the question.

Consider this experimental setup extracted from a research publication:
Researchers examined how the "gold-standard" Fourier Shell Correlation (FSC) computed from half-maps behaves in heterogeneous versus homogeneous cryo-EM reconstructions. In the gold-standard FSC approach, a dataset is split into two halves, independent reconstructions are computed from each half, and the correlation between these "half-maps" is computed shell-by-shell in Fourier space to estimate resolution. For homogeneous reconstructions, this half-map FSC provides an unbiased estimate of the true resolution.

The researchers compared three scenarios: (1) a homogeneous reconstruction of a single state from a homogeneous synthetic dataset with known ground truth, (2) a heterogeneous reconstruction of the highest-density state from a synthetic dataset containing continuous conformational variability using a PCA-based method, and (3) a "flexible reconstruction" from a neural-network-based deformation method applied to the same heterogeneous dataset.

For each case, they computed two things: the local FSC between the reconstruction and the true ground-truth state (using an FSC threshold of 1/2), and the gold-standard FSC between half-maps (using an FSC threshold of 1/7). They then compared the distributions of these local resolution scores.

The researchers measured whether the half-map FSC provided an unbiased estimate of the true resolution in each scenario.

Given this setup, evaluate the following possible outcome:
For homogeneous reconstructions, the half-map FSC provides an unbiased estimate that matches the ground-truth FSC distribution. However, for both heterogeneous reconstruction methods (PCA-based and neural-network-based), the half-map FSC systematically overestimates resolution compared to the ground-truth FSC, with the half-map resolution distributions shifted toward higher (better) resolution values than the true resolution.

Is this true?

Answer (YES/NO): YES